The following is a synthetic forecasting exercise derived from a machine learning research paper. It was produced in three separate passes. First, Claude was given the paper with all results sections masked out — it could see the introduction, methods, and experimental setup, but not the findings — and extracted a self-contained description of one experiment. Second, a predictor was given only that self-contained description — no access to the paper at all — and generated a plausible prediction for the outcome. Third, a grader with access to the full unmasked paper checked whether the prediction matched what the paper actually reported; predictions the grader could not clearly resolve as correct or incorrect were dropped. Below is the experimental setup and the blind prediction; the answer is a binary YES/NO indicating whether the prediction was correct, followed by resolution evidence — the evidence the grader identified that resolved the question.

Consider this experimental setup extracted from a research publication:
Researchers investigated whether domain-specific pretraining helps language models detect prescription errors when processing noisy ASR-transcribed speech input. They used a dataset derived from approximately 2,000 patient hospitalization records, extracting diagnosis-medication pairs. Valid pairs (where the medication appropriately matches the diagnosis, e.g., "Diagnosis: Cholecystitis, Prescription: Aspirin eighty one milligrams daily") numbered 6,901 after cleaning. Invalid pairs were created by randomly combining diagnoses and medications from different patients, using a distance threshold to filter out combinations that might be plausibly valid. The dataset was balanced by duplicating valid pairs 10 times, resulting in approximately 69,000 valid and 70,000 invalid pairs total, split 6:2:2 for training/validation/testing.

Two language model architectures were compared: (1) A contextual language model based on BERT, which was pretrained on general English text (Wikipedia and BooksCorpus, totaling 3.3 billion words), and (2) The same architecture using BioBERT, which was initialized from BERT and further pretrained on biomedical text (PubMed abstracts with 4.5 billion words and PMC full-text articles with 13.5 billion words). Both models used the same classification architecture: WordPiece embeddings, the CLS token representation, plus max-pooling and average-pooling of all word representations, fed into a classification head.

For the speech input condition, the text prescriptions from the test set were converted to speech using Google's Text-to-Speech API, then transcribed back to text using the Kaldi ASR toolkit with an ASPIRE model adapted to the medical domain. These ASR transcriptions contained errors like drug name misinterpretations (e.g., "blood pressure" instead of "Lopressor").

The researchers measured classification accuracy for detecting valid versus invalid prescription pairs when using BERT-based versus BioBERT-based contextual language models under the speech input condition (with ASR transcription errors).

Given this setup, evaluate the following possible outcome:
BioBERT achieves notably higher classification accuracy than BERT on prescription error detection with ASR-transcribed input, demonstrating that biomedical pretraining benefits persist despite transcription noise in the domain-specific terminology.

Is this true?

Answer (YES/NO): YES